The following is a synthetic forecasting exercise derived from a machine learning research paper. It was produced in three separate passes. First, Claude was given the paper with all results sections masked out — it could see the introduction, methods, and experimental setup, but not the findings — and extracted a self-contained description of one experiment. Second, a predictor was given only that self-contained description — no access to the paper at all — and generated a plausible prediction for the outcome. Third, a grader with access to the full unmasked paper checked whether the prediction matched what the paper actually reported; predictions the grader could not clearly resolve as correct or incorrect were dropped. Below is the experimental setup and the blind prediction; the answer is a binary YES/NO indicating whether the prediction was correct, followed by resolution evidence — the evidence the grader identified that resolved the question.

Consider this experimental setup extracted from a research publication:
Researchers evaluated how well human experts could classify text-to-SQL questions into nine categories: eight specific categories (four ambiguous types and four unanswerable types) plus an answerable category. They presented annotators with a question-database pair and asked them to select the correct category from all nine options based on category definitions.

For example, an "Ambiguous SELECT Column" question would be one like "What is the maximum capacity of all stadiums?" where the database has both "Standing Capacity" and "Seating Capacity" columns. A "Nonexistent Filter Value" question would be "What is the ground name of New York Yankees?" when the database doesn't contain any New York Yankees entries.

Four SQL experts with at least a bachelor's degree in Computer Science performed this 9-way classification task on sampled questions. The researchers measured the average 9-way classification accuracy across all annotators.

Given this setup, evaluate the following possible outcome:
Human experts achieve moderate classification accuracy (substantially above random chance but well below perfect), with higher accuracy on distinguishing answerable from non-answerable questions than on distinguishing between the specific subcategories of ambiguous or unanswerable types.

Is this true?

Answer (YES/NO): NO